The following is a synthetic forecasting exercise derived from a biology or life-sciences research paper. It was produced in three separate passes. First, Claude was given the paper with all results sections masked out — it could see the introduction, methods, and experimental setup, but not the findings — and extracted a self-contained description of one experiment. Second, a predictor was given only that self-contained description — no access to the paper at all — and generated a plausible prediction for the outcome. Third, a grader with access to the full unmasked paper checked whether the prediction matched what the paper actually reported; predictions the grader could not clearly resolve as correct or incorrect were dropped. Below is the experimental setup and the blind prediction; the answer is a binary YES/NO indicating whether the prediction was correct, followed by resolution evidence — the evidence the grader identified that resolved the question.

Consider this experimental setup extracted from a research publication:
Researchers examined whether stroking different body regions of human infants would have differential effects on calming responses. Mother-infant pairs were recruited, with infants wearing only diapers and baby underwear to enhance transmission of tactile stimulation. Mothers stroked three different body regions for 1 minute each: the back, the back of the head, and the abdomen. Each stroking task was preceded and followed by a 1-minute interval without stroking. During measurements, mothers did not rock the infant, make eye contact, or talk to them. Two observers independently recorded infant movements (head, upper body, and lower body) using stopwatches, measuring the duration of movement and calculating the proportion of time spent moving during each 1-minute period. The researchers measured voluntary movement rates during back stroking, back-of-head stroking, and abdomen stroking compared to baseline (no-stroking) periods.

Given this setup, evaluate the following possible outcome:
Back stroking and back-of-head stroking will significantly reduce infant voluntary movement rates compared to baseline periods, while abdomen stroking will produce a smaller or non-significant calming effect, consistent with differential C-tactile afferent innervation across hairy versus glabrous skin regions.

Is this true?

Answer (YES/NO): NO